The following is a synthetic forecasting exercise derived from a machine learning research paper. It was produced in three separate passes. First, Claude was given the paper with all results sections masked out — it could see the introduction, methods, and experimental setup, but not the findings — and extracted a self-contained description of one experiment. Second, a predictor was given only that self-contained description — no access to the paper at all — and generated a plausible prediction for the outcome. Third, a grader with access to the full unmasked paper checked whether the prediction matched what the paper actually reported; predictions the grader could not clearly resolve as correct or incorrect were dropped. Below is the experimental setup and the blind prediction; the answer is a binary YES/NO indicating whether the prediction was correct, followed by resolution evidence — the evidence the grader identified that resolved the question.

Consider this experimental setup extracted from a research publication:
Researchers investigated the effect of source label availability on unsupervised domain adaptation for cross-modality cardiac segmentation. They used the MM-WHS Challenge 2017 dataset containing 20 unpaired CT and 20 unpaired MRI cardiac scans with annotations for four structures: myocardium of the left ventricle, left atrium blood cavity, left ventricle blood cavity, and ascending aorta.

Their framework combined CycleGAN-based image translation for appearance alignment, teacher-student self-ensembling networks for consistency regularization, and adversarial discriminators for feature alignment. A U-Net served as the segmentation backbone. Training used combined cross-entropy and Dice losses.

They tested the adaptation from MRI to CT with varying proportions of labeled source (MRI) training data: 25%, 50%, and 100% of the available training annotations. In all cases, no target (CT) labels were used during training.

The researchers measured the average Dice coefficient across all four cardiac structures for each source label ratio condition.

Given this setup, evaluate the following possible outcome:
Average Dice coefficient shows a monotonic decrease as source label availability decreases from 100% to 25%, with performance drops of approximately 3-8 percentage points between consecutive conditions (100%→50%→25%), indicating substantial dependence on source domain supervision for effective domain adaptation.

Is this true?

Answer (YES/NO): NO